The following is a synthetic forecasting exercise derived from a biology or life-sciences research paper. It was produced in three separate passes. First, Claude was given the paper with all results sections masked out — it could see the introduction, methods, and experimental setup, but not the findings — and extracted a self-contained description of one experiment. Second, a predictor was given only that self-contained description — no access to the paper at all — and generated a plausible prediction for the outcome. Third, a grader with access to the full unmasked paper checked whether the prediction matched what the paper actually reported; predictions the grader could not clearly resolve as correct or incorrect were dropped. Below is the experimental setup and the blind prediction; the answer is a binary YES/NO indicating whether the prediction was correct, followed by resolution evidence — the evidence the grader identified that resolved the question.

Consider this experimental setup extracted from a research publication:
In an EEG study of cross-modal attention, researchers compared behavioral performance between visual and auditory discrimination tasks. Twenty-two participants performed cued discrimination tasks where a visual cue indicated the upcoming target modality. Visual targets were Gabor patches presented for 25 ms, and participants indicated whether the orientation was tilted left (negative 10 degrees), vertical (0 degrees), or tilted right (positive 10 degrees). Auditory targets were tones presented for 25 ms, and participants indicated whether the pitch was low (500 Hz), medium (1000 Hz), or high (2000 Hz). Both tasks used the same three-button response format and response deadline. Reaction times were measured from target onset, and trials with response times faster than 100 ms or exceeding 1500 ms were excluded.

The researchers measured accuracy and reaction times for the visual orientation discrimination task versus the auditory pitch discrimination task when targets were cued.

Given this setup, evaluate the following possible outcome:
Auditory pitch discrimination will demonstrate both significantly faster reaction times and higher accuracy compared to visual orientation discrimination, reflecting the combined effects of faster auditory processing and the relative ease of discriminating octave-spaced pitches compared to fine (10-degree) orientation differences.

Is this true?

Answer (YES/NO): NO